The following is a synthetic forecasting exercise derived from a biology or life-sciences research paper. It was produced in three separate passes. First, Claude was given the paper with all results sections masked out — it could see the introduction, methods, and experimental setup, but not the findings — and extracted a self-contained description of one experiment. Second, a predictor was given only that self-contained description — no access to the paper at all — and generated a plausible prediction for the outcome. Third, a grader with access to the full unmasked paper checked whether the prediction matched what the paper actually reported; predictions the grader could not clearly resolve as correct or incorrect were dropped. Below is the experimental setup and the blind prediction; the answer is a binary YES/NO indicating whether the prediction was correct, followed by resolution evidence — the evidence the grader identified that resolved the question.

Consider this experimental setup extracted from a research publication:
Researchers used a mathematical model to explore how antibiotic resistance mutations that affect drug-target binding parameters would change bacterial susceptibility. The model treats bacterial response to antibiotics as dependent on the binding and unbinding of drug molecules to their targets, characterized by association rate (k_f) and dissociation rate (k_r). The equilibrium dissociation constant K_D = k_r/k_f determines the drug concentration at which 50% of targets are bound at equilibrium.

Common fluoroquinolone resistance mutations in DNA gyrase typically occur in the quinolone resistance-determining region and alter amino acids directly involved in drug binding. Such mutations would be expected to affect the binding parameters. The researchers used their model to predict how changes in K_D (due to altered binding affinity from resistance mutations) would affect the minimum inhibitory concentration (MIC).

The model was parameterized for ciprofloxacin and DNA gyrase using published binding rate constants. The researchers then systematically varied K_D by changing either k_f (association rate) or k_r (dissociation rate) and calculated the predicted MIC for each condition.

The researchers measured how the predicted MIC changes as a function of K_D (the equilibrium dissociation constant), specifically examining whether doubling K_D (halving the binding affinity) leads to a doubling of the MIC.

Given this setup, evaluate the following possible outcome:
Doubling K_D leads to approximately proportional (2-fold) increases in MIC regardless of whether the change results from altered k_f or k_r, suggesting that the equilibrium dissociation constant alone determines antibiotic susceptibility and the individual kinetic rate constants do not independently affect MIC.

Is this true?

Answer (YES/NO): NO